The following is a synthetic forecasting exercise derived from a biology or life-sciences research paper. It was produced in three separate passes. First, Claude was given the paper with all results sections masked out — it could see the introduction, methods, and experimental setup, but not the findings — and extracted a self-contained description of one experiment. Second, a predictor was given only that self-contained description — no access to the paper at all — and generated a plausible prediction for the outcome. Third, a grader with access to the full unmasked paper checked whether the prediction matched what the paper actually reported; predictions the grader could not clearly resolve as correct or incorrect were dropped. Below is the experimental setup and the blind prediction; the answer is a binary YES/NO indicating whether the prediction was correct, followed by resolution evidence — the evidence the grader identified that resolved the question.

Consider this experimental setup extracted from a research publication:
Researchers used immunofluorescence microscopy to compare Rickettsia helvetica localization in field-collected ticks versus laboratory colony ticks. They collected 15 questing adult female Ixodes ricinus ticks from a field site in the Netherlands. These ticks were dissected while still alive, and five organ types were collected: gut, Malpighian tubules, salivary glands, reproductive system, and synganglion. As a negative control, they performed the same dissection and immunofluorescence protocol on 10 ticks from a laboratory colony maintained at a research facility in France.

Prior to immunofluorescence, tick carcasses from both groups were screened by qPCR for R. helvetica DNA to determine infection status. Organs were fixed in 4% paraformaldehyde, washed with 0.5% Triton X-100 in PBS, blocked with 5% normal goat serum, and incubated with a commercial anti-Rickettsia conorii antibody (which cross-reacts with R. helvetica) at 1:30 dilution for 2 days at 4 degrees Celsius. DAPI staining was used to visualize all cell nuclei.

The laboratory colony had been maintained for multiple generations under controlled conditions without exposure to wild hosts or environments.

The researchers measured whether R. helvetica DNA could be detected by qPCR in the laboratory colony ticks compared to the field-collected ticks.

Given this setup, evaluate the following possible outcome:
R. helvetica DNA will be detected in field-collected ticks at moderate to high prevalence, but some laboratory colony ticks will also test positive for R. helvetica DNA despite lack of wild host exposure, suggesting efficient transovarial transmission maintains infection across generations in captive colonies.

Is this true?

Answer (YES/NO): NO